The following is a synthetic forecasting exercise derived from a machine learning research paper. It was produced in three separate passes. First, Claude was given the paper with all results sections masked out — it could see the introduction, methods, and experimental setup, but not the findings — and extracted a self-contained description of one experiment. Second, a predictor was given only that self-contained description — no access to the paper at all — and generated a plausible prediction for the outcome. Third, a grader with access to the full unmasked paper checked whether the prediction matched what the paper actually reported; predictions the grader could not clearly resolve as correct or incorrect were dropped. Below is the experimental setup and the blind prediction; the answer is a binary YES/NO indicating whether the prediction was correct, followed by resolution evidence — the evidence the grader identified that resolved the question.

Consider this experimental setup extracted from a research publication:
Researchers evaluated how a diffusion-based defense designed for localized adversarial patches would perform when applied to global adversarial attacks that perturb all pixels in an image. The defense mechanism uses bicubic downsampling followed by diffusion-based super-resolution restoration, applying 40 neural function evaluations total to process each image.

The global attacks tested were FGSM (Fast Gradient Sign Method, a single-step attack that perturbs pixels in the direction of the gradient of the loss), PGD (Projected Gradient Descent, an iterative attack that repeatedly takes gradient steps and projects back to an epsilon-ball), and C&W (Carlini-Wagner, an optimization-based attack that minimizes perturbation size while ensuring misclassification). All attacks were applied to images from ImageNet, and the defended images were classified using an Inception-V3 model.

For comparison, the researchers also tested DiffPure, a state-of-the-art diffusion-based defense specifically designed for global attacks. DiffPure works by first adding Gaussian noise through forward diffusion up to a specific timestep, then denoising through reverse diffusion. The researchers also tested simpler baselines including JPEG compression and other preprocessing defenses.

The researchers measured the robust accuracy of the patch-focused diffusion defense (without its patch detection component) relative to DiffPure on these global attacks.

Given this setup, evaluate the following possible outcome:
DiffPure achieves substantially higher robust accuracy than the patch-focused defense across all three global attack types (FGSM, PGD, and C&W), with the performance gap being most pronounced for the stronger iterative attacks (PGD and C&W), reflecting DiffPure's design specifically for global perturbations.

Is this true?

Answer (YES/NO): NO